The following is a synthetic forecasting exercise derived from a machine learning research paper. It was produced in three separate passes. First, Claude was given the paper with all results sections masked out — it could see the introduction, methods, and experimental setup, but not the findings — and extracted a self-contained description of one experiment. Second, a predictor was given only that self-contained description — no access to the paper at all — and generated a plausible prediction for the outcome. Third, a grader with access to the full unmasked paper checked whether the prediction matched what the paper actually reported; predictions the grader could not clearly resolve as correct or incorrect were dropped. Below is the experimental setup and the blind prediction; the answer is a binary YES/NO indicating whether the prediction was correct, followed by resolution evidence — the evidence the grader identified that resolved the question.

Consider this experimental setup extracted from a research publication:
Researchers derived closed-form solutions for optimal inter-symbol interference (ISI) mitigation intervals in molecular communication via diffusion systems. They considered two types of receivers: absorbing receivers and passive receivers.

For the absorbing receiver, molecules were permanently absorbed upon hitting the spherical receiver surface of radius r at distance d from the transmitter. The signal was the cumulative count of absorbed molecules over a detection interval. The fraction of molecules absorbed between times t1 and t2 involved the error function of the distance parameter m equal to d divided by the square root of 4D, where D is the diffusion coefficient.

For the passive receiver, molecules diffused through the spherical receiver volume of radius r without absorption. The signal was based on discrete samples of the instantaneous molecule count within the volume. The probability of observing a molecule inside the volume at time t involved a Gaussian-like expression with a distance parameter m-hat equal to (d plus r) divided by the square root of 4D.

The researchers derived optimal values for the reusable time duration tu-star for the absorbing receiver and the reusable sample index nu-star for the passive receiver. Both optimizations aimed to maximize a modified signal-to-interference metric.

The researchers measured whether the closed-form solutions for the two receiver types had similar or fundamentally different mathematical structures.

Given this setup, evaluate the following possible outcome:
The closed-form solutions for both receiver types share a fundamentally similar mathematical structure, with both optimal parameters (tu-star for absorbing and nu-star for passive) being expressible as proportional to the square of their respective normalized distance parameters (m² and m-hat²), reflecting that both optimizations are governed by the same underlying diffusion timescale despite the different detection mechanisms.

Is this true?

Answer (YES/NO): NO